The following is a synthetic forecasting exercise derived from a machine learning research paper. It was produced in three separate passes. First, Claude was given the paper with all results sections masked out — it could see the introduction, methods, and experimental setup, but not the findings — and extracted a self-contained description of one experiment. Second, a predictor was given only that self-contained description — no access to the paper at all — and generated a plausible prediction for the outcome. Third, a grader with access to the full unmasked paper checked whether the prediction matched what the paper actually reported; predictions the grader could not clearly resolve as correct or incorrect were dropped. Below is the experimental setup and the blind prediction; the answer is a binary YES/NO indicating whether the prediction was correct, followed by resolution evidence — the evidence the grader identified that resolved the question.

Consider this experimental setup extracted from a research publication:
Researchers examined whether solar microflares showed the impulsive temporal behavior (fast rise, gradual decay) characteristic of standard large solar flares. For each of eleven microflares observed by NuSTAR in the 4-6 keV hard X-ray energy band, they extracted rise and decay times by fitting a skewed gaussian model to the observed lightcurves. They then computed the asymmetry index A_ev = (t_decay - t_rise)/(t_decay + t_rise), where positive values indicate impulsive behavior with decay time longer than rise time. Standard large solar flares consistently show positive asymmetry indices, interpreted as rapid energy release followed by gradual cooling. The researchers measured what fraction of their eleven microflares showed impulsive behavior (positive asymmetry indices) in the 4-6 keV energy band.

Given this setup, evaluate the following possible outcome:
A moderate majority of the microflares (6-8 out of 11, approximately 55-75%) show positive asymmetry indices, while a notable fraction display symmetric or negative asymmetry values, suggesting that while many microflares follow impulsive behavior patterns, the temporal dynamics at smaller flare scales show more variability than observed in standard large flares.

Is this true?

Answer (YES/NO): NO